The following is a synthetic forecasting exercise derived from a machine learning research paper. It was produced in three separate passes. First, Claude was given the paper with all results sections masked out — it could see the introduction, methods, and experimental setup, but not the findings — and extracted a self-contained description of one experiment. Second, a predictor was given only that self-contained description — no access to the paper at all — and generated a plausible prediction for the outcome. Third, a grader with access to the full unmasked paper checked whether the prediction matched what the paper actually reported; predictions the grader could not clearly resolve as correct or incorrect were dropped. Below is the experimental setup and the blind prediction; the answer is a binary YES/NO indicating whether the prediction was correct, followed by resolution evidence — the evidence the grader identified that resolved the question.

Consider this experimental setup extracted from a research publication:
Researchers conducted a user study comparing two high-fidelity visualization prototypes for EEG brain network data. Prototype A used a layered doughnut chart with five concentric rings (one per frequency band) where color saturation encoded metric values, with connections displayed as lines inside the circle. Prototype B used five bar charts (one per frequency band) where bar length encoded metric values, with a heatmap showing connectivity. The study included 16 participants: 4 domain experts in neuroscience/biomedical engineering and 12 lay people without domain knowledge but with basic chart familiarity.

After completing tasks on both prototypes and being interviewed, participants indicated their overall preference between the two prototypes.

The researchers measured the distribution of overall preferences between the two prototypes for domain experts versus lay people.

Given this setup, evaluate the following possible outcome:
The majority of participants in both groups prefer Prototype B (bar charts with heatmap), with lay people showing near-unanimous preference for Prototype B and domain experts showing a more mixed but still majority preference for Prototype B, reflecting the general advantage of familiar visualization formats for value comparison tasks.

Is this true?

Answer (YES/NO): NO